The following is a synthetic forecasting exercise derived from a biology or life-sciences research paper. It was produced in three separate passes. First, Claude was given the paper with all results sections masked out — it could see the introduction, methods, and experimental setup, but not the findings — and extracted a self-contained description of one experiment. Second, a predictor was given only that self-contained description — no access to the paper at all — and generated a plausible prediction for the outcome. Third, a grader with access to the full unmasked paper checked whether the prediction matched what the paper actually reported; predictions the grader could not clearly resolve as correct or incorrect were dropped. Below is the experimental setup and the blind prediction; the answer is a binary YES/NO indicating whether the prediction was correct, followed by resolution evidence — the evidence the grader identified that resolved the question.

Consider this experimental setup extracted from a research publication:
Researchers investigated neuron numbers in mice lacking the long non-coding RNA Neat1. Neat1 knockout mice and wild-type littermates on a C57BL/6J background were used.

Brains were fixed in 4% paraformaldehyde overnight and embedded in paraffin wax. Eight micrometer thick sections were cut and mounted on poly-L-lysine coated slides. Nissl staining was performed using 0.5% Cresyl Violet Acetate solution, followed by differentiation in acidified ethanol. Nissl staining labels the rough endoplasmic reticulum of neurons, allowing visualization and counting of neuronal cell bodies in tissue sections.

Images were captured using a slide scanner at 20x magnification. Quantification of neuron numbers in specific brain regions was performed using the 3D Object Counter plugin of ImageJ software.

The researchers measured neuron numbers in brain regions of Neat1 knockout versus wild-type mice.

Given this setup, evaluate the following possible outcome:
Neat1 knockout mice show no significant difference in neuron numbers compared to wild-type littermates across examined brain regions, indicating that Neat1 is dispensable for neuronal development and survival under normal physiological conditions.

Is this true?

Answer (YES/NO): YES